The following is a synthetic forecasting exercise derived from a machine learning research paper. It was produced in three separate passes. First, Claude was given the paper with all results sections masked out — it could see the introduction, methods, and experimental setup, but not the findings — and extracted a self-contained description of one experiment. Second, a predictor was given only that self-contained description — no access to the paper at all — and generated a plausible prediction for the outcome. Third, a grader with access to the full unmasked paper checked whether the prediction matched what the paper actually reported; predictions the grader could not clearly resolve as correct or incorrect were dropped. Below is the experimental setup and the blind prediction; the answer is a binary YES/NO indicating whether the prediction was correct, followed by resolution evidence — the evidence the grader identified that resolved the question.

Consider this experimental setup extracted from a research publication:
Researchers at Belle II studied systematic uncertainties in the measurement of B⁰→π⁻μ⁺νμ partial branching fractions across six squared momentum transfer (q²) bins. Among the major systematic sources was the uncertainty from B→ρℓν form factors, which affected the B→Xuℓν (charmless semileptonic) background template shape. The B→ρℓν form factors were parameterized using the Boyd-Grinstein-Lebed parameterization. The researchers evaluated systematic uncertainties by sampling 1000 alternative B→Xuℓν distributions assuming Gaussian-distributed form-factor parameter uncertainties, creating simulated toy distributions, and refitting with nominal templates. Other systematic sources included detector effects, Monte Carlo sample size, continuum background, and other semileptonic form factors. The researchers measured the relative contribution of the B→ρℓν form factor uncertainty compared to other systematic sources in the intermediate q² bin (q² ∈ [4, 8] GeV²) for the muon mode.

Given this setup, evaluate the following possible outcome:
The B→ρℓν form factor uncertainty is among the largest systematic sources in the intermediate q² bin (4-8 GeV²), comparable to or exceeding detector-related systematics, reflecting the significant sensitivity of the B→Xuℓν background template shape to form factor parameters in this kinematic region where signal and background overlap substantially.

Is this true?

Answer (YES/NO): YES